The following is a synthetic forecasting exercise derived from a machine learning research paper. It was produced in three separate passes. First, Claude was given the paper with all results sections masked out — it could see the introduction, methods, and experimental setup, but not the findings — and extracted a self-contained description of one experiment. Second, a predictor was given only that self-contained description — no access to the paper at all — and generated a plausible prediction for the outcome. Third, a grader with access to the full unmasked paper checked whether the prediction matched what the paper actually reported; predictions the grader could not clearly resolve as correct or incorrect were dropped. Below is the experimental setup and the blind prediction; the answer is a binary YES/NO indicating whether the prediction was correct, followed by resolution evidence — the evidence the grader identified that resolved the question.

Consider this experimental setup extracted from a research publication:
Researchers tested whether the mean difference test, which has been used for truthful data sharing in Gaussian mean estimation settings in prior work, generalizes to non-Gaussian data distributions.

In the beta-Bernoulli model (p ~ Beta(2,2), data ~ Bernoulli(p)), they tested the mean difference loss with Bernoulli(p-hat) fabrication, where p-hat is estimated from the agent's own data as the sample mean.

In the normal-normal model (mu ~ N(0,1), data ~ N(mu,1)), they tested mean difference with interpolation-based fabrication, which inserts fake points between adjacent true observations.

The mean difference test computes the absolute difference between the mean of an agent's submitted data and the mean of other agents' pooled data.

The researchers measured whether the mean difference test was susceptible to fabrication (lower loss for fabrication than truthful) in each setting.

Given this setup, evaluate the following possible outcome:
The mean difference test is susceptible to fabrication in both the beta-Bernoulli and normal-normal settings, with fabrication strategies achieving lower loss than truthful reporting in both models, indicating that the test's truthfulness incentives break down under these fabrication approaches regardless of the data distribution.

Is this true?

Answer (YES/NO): NO